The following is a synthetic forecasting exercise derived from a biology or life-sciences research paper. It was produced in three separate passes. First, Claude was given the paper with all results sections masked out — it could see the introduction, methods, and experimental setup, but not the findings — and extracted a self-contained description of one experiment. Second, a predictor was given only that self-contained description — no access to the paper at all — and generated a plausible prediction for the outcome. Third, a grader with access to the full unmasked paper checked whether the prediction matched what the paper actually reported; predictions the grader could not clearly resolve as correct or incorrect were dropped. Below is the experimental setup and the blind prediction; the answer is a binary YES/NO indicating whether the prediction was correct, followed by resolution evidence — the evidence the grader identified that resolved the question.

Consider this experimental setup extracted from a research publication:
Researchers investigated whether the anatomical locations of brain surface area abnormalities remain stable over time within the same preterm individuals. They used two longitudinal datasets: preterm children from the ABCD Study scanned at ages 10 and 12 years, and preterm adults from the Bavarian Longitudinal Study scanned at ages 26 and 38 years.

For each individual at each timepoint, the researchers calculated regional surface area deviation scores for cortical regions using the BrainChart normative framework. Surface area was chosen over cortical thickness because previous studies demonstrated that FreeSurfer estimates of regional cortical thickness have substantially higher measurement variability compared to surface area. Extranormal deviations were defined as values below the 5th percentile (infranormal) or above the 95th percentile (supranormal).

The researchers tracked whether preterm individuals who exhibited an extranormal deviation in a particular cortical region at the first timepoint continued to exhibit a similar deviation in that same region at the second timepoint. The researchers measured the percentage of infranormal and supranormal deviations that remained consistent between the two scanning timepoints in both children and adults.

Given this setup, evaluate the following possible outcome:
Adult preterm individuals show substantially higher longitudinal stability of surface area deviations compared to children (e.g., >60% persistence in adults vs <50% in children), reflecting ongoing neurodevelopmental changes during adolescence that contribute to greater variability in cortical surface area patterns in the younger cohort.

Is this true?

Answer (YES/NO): NO